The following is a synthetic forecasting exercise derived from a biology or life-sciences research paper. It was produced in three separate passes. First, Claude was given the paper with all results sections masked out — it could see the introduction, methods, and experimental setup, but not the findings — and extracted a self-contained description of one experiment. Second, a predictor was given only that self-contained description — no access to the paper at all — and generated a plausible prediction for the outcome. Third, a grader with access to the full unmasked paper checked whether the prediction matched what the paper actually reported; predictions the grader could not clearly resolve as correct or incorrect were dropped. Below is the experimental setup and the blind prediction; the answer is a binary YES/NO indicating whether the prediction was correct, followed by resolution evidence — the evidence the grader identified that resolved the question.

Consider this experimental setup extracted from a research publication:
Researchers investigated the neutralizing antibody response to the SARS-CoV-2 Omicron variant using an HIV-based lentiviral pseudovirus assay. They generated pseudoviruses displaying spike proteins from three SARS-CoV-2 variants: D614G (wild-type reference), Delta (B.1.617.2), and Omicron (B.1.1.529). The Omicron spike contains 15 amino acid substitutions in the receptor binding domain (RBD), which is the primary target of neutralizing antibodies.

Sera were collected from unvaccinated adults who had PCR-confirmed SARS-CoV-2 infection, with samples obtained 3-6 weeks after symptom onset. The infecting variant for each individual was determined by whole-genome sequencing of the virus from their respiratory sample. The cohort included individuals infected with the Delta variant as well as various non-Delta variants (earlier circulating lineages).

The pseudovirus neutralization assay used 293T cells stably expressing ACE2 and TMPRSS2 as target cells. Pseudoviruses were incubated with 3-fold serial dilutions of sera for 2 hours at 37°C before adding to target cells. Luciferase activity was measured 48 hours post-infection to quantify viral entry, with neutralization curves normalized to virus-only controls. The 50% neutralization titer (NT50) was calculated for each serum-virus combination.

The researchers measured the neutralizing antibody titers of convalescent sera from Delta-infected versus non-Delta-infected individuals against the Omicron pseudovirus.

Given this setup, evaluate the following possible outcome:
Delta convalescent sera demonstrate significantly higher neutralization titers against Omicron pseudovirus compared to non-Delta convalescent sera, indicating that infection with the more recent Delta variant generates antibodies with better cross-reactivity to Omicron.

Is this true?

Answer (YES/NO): YES